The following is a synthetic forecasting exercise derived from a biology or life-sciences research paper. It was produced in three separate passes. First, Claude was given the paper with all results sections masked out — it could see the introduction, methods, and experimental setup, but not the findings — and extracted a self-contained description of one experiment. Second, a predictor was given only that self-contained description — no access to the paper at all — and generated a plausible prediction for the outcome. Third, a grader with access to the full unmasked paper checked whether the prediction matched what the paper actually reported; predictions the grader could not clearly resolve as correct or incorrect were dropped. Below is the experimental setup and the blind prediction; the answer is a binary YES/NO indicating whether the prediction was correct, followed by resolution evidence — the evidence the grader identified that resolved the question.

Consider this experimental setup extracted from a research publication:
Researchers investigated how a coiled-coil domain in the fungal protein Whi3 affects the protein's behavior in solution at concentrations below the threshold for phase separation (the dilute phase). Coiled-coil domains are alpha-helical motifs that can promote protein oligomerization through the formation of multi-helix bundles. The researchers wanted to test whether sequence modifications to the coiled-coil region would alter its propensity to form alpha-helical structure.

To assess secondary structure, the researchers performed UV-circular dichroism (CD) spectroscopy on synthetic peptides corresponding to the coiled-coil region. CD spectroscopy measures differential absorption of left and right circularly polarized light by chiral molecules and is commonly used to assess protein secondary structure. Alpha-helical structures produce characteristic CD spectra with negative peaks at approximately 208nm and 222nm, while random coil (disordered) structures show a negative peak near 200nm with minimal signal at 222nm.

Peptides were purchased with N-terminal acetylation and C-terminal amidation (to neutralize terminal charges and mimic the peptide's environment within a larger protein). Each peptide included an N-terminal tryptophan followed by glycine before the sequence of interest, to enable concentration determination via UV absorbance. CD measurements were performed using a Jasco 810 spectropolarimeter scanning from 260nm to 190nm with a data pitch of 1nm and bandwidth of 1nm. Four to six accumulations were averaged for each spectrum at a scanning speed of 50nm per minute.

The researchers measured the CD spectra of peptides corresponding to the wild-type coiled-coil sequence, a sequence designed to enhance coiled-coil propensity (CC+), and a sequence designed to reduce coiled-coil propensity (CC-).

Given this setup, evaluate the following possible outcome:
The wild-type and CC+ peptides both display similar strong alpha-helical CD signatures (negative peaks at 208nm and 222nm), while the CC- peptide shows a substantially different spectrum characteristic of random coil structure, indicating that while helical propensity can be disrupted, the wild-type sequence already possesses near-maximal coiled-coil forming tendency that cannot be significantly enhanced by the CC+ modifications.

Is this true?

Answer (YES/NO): NO